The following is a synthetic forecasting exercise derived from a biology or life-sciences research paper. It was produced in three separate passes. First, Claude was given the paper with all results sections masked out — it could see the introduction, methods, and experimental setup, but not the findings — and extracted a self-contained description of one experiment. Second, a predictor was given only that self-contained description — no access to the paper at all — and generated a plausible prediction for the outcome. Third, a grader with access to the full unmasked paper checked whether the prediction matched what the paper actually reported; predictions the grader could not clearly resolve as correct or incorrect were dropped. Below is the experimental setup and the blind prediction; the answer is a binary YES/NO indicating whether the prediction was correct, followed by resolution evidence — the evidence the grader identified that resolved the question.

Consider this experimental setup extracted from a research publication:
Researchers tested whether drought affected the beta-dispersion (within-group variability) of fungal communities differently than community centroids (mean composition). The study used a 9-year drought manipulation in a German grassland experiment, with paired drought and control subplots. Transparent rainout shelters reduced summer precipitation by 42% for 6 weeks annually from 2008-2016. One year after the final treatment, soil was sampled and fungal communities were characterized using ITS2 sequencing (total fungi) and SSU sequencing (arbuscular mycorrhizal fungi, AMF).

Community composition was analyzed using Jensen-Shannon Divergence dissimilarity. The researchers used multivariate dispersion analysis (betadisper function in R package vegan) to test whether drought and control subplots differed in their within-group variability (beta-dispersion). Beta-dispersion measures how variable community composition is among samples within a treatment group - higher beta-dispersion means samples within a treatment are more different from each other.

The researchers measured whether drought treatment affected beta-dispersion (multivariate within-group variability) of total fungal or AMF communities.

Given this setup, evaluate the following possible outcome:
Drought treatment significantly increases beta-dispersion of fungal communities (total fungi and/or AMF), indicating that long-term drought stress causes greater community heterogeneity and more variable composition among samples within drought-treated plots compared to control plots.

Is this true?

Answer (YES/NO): NO